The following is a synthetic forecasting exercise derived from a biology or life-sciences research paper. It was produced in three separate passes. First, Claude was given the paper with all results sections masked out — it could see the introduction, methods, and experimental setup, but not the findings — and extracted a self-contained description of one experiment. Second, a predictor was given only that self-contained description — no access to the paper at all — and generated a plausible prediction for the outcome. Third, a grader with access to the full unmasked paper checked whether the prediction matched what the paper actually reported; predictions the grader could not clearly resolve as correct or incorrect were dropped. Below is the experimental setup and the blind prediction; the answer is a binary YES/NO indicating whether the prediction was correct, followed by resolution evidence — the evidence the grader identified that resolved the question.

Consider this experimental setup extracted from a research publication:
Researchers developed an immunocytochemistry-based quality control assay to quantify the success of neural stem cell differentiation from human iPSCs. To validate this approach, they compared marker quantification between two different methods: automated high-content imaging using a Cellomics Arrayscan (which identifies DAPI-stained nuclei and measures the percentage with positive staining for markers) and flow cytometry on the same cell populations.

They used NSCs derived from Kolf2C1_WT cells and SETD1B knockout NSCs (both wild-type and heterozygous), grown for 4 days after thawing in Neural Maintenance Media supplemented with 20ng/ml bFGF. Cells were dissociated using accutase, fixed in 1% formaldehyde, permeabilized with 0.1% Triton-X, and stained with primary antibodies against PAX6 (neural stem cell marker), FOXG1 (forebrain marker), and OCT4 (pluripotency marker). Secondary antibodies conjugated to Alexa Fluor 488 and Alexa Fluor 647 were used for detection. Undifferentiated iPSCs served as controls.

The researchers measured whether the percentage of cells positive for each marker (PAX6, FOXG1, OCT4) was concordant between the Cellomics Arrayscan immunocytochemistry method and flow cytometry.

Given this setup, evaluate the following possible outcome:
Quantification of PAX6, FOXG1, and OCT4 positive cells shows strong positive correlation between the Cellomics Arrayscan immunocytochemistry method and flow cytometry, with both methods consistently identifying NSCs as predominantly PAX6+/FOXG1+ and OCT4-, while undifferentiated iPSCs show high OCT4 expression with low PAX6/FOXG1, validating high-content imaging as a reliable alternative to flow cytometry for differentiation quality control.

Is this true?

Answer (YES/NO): YES